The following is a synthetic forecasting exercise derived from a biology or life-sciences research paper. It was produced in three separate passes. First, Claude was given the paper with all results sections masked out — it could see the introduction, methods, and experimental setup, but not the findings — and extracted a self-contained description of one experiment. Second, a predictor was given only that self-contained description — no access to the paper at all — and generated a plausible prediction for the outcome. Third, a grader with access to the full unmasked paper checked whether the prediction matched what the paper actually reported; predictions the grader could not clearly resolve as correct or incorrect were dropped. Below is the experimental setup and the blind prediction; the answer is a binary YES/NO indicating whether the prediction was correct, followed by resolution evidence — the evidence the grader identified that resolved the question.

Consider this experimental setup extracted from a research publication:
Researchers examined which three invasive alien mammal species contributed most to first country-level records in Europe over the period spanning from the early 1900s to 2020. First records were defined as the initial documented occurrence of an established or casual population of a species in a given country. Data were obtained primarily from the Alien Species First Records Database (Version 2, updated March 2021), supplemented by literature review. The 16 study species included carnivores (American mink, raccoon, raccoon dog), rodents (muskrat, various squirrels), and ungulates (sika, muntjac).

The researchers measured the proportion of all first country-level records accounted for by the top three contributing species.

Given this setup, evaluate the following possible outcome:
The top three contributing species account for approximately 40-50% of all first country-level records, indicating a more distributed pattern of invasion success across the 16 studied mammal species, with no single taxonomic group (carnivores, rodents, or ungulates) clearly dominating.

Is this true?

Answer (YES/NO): NO